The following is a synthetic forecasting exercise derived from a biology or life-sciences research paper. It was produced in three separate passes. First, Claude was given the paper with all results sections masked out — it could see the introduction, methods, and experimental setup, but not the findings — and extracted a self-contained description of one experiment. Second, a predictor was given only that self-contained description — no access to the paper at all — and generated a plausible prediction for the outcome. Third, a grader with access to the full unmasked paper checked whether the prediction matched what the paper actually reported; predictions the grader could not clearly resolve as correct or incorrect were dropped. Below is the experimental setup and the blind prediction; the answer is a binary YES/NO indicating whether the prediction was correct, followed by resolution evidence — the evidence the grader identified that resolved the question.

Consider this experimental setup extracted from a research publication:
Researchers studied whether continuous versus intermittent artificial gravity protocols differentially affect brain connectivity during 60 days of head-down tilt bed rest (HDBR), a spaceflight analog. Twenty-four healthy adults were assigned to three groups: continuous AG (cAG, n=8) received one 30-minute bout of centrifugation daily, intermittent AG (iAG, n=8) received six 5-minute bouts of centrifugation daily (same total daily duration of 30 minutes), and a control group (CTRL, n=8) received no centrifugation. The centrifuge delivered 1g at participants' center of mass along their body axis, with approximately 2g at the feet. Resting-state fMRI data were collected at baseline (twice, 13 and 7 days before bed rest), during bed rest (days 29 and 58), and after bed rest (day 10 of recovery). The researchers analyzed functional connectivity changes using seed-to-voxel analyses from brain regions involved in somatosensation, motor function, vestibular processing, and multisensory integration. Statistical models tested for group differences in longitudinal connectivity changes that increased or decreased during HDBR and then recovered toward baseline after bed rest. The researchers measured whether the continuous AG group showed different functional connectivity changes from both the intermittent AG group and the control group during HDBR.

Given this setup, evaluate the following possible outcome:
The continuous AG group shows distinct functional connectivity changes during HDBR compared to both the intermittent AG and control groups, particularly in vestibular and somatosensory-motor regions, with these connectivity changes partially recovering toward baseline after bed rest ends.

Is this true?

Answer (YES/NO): NO